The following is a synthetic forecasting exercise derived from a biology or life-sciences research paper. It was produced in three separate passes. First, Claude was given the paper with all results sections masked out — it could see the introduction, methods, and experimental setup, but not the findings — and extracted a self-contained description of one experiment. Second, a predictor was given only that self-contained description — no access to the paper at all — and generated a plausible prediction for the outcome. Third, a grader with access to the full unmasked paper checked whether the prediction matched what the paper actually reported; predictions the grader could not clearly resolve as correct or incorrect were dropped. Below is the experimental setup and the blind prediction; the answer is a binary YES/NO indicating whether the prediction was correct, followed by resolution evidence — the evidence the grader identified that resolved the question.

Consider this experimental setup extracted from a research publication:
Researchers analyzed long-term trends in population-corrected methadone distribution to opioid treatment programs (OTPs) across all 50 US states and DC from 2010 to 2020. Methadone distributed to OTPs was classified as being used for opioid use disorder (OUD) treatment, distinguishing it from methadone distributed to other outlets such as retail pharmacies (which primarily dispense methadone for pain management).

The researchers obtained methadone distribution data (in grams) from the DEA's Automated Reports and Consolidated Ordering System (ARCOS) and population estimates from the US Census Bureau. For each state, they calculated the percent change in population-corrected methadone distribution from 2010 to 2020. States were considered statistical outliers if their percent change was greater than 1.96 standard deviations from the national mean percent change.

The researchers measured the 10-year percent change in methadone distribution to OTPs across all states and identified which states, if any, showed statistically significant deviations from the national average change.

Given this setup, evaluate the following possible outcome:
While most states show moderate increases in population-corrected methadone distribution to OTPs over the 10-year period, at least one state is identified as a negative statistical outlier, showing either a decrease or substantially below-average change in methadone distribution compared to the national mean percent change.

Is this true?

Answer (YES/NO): NO